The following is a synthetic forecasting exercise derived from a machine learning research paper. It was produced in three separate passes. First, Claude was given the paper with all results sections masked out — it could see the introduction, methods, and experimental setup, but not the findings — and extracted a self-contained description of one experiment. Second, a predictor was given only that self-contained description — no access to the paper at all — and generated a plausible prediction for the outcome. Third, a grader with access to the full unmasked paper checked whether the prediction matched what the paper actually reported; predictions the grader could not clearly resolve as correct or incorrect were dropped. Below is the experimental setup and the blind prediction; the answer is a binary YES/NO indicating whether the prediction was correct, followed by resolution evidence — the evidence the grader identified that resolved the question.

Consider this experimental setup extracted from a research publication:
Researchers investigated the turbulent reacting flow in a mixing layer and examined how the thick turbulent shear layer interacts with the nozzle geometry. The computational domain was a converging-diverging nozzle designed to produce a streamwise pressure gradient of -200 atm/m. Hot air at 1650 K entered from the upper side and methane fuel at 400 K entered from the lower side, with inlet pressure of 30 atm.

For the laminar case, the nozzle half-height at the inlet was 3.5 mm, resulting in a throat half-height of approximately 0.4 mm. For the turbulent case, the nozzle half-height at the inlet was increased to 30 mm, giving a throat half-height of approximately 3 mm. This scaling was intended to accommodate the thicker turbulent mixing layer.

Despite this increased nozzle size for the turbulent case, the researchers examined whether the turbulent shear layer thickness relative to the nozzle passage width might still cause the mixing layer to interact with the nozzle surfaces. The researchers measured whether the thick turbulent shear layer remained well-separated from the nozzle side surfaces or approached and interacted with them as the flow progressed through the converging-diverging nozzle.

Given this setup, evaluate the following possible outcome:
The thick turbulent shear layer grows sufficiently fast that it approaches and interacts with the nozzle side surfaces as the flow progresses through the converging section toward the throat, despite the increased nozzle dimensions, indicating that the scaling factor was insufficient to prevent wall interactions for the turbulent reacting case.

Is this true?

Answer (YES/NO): YES